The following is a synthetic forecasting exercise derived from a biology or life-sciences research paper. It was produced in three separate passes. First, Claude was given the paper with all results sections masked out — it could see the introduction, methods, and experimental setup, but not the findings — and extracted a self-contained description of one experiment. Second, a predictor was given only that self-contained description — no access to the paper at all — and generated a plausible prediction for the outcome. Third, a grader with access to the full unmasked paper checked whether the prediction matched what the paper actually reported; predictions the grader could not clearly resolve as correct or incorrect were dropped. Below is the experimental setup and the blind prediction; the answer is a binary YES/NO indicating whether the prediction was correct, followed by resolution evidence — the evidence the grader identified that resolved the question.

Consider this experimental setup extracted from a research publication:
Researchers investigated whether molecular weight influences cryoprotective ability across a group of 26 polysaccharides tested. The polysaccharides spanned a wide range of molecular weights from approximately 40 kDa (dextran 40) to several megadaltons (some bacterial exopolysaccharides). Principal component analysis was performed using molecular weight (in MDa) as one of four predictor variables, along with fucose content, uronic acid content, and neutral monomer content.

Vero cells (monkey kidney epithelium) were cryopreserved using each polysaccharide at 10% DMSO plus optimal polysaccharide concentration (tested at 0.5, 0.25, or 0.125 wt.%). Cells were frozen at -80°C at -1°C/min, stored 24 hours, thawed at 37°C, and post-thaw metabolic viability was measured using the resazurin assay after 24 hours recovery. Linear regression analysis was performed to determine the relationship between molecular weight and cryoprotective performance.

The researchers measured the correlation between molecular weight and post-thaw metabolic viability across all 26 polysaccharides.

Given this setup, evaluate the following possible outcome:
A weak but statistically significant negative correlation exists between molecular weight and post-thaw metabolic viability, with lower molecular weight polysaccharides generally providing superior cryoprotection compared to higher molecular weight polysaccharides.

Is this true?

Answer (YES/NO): NO